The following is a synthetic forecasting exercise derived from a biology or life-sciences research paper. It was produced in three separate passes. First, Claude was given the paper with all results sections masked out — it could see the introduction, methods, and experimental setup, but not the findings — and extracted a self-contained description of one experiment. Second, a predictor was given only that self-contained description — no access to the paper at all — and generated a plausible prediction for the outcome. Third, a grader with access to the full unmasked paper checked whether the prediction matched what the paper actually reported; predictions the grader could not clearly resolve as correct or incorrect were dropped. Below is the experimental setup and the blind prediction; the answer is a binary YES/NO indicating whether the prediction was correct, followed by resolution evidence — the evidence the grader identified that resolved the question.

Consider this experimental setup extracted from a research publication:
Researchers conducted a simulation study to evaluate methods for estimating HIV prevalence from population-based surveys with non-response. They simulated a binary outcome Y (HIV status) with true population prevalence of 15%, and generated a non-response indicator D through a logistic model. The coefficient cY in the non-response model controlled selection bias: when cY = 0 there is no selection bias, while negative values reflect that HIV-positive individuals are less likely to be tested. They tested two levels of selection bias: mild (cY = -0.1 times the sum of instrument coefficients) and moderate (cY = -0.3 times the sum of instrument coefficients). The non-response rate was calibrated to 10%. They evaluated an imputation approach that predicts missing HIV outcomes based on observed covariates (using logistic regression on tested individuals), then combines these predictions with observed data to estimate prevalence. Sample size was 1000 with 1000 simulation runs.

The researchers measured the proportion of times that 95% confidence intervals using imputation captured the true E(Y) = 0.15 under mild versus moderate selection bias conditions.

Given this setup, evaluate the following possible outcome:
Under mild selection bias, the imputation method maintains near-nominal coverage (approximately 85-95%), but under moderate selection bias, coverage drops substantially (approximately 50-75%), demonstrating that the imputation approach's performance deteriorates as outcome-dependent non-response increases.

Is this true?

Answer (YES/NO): NO